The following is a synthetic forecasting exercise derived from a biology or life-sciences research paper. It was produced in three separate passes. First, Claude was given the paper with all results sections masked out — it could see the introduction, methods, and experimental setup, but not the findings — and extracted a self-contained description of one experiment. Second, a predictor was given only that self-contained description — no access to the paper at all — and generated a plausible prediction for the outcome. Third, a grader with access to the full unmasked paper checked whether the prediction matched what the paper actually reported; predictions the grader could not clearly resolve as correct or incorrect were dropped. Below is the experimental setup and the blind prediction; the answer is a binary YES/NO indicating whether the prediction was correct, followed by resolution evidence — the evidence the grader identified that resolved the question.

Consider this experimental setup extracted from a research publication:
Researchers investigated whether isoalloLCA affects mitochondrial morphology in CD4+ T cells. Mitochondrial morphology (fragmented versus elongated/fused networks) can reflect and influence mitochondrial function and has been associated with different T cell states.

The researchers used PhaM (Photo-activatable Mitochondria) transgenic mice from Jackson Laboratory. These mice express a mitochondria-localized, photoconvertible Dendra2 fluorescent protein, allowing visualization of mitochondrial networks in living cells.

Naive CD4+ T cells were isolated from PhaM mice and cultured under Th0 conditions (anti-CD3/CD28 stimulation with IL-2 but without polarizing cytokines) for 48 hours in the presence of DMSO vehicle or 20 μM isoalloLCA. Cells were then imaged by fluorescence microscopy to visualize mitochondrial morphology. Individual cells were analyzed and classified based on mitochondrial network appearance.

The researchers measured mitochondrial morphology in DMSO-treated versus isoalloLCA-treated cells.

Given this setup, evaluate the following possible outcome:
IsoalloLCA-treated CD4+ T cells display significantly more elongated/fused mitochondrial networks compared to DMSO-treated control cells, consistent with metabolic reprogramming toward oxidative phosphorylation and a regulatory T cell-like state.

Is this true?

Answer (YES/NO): NO